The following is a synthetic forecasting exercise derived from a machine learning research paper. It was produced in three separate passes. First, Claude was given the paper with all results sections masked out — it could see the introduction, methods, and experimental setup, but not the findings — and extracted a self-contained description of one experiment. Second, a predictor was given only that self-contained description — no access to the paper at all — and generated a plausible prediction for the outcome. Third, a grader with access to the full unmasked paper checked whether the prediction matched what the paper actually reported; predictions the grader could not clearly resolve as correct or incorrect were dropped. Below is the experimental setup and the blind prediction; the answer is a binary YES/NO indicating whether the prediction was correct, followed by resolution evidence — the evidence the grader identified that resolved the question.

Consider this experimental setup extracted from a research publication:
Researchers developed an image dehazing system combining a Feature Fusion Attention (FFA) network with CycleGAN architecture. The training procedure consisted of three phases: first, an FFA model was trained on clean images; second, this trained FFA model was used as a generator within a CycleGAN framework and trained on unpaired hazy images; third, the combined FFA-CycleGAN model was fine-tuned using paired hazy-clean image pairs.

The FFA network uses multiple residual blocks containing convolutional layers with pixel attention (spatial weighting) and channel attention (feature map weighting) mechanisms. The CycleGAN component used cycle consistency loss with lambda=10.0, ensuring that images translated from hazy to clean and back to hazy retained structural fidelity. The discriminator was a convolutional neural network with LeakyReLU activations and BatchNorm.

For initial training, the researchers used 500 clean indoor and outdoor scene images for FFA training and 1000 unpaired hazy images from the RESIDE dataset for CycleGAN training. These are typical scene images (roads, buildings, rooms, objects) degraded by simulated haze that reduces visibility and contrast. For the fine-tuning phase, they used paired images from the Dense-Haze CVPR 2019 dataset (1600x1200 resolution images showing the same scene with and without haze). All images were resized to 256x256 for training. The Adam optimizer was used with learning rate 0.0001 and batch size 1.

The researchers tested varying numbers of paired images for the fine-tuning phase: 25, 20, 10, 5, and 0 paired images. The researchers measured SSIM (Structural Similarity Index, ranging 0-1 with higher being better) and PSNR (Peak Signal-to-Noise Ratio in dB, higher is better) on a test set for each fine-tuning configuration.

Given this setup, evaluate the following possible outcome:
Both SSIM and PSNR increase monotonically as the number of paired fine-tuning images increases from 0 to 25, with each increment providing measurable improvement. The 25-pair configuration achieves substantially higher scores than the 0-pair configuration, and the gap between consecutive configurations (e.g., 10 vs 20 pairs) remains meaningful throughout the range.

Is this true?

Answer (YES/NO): YES